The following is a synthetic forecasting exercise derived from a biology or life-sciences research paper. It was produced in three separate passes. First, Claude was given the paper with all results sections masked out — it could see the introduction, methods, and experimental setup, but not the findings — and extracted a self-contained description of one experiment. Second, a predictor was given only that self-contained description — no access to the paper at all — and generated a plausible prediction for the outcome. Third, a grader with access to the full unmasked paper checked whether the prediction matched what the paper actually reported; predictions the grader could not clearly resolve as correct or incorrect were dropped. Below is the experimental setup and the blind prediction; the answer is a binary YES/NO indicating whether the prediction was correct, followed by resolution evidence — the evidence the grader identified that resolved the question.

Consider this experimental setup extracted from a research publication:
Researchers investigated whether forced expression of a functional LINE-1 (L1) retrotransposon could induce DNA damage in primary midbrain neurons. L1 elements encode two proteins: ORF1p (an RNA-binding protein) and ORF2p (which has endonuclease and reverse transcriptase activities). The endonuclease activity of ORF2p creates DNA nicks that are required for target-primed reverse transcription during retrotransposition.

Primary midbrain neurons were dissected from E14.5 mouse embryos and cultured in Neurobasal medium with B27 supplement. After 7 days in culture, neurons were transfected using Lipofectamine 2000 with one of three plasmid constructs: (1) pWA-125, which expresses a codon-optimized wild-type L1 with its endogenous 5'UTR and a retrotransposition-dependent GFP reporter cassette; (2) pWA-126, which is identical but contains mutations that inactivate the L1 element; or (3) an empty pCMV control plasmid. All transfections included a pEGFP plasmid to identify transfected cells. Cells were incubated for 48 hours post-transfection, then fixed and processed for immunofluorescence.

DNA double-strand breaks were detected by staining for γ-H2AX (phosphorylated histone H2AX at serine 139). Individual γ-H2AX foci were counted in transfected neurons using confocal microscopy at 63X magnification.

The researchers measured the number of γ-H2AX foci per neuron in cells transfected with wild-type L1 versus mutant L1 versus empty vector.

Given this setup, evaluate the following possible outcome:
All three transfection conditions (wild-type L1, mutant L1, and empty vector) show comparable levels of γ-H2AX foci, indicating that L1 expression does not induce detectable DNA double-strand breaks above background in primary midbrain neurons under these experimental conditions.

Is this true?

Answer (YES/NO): NO